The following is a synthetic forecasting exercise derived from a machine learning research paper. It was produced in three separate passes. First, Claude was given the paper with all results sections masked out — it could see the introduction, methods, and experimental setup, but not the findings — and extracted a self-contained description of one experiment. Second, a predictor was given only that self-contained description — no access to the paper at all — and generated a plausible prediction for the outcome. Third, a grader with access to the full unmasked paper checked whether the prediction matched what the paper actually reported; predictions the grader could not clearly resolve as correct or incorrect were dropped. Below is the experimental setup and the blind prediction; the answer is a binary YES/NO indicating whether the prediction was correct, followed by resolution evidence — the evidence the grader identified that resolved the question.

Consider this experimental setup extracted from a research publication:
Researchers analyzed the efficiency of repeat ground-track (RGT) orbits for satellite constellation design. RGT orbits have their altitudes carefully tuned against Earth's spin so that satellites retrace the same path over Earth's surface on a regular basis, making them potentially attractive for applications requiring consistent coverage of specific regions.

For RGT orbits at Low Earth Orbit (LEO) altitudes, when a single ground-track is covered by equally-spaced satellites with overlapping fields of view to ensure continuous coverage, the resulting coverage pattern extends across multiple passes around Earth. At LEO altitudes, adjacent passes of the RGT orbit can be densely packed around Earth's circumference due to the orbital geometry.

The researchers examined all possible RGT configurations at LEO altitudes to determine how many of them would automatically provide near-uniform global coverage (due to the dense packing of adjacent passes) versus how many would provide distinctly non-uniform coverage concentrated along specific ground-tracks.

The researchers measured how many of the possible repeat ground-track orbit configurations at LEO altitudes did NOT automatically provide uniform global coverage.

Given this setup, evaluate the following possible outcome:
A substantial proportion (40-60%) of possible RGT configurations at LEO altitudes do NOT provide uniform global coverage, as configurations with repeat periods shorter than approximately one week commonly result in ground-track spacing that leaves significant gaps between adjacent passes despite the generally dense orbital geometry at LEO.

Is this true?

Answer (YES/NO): NO